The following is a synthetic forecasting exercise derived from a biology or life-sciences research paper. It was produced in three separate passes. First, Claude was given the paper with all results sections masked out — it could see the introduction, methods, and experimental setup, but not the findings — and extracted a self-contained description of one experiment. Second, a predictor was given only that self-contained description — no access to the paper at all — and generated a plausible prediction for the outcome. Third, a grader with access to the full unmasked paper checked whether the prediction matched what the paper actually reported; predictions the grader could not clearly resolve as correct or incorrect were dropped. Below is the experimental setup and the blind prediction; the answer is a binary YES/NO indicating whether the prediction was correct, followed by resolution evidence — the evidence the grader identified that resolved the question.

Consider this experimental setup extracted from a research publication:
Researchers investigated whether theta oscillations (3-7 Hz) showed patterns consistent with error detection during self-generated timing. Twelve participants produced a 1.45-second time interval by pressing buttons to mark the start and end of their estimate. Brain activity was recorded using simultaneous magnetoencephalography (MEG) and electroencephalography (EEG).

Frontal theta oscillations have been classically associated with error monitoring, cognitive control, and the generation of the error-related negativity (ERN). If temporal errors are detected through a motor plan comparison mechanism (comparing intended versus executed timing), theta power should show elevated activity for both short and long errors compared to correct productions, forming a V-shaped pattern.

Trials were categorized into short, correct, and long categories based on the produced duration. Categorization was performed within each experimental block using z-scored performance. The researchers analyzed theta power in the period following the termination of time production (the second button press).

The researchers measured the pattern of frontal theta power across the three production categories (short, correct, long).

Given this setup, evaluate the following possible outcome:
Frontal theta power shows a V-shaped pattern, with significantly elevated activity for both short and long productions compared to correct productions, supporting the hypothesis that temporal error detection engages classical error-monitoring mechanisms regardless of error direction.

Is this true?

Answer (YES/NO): NO